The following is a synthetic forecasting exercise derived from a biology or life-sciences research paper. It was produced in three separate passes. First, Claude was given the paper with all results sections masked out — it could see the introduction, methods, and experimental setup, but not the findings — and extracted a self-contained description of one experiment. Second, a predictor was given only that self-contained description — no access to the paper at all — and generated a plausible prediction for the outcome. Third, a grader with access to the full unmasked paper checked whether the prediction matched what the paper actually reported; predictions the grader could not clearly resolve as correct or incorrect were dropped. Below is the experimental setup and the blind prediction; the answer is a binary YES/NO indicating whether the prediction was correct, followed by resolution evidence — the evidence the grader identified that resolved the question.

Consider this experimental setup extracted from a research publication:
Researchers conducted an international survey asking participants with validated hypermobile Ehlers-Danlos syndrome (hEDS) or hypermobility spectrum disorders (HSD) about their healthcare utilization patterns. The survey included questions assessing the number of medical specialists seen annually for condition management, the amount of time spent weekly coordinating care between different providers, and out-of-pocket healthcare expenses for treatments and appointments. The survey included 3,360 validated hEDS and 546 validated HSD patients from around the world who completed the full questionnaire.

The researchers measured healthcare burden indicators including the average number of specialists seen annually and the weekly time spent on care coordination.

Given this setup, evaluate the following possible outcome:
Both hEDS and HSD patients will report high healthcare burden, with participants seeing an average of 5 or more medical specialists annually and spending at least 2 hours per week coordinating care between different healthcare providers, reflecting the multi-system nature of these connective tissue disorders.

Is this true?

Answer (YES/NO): NO